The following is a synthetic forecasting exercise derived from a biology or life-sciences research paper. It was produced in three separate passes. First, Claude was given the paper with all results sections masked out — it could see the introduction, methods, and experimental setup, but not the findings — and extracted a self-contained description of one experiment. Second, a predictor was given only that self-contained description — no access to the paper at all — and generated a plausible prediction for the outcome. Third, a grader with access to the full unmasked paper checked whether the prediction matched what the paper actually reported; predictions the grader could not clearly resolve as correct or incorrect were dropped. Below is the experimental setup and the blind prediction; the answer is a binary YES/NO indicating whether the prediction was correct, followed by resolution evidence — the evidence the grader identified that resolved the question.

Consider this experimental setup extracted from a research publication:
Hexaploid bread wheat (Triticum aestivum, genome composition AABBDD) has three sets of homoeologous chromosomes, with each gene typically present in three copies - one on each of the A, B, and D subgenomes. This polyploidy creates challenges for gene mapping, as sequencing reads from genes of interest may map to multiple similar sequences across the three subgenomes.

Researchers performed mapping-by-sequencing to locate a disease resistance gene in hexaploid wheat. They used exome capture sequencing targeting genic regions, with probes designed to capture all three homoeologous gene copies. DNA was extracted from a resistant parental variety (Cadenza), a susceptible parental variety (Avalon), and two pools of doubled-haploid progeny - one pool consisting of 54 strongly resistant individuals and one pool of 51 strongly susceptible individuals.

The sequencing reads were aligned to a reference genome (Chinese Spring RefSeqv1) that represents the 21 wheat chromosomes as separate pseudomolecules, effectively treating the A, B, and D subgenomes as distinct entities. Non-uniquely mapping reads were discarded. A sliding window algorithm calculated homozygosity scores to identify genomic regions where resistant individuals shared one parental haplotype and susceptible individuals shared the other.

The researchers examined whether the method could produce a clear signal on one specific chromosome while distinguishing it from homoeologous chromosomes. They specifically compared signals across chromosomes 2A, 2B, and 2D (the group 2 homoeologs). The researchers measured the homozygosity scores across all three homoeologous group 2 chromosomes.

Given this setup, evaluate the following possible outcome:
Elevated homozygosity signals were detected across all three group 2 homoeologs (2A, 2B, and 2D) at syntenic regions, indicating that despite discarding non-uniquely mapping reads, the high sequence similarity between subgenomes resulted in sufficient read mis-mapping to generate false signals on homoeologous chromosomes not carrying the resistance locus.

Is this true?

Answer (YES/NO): NO